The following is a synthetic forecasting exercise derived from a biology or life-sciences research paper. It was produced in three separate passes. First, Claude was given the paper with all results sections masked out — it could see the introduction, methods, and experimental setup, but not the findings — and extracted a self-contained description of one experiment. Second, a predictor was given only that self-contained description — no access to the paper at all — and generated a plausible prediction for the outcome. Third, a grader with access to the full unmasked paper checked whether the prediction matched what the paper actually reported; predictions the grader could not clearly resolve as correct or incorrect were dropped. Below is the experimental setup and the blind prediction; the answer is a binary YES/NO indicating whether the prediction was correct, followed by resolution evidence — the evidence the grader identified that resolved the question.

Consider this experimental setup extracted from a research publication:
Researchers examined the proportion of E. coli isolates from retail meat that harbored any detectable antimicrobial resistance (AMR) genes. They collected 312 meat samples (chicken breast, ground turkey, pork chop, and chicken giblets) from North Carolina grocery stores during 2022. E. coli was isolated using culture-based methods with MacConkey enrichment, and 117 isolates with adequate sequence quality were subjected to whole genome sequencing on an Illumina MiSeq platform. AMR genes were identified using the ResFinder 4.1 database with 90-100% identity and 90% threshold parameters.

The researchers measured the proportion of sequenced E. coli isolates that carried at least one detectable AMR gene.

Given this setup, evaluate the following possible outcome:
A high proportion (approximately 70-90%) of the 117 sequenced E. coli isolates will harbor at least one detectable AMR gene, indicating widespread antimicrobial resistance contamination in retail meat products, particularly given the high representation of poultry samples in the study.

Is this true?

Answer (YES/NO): YES